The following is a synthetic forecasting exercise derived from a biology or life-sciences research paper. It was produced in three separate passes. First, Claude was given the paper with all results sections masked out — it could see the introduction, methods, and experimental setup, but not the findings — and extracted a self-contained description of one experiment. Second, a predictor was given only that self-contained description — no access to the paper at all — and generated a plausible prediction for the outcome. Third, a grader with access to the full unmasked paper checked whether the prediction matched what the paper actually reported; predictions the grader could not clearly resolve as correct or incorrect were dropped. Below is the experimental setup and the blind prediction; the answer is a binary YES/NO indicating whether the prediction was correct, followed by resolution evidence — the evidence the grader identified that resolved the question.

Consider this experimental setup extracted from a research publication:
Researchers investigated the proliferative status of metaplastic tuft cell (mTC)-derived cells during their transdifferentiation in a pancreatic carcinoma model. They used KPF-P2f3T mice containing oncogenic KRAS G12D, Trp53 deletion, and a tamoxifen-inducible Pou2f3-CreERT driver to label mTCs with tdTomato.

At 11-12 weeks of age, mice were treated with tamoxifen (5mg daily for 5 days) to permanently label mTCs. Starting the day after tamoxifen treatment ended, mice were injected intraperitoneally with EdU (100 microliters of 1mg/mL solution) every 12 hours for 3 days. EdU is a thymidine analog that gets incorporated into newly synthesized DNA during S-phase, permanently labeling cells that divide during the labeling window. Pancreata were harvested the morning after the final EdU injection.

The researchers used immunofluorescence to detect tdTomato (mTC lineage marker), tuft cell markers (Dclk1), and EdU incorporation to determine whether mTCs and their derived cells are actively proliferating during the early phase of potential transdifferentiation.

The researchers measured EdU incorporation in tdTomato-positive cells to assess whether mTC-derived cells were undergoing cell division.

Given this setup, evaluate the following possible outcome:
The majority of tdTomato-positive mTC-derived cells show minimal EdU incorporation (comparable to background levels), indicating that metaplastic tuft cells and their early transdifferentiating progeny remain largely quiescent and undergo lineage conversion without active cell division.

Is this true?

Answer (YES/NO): YES